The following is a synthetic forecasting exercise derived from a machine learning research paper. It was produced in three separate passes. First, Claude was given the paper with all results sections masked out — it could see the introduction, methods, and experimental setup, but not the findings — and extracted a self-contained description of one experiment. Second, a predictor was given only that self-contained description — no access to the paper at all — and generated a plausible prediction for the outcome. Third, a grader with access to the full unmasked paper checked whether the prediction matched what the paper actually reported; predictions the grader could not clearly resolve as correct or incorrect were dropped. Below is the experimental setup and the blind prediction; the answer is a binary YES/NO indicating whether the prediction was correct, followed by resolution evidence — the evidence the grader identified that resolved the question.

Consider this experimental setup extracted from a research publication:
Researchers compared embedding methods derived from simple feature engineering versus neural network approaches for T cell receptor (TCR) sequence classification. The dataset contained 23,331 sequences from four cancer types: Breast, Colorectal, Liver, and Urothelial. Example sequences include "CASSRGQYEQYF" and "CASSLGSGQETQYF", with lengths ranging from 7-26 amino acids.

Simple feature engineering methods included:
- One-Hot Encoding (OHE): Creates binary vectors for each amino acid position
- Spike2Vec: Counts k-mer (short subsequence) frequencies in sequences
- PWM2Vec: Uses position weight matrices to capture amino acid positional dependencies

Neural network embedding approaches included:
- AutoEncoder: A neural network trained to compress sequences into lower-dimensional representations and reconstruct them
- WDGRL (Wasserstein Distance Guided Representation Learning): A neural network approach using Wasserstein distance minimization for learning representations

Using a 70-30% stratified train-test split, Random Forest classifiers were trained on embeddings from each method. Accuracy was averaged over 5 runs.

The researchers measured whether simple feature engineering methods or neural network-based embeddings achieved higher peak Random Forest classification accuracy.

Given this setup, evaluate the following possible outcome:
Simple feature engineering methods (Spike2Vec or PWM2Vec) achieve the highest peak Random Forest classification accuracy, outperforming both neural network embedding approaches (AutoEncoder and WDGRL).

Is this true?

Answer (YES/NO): YES